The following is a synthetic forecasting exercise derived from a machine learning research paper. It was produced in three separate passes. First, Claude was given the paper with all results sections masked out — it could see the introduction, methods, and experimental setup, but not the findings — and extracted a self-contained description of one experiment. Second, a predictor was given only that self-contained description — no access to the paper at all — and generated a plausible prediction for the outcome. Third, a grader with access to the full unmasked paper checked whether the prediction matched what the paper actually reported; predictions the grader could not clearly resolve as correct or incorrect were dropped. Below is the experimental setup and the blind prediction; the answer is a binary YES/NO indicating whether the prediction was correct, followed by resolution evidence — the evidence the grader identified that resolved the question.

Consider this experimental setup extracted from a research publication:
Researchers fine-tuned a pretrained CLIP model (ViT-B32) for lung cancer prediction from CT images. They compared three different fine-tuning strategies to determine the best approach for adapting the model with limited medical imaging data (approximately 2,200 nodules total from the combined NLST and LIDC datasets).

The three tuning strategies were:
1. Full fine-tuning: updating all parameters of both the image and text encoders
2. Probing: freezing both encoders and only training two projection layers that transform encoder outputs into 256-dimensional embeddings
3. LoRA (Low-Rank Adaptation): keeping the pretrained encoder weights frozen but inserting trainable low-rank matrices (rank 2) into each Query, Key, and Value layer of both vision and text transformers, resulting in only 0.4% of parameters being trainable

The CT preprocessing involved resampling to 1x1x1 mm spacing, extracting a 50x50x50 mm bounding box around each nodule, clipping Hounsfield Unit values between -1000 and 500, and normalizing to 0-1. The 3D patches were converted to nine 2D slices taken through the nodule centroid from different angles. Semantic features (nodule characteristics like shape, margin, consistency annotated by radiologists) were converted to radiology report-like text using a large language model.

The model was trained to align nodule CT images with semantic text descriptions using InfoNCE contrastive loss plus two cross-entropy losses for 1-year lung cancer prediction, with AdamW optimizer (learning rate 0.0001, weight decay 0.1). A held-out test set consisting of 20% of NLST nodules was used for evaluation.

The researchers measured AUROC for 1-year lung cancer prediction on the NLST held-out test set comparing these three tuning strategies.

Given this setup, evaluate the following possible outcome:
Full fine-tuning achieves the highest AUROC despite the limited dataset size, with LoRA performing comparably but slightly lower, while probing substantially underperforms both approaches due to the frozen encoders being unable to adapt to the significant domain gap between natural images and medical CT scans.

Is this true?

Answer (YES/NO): NO